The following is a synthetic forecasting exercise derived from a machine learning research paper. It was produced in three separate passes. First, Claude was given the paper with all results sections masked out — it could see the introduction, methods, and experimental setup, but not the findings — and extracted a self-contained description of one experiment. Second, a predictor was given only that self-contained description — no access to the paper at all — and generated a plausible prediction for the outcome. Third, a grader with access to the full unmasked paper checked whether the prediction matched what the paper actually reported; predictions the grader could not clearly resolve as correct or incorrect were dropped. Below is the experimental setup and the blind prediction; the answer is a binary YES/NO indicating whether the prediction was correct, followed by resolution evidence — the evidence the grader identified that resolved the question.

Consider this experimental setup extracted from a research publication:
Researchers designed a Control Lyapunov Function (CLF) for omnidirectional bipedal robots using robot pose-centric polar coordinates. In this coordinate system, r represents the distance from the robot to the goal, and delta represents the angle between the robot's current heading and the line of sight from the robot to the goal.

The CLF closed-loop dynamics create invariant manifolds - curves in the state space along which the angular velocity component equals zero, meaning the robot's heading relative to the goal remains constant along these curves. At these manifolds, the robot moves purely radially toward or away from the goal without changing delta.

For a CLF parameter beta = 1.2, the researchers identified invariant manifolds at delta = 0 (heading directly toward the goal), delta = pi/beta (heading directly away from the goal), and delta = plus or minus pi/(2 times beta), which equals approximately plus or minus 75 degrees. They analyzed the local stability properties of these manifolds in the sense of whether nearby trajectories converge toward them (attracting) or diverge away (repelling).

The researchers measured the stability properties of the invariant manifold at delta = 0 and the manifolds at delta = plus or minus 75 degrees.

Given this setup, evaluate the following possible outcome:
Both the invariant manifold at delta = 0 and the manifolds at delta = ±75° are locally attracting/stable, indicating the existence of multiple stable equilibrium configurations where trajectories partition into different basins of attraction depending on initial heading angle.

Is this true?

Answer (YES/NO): NO